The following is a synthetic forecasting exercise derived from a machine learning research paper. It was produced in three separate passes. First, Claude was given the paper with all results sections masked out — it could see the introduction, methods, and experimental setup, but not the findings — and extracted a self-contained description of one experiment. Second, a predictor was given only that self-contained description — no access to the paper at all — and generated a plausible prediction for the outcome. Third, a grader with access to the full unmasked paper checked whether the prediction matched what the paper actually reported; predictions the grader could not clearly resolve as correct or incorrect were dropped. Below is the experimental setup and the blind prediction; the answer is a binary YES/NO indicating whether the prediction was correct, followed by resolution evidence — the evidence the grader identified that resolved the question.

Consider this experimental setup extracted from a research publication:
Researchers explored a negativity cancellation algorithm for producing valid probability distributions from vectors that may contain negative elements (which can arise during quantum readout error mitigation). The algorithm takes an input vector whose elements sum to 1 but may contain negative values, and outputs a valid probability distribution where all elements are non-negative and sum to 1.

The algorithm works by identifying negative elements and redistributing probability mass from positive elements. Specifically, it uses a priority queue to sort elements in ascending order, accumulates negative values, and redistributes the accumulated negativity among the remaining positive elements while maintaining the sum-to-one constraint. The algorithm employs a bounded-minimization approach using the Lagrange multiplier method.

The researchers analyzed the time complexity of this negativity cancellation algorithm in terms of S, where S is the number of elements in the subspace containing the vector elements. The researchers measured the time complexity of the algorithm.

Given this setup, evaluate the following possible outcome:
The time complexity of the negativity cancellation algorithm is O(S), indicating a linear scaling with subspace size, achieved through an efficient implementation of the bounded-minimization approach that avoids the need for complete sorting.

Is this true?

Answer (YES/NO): NO